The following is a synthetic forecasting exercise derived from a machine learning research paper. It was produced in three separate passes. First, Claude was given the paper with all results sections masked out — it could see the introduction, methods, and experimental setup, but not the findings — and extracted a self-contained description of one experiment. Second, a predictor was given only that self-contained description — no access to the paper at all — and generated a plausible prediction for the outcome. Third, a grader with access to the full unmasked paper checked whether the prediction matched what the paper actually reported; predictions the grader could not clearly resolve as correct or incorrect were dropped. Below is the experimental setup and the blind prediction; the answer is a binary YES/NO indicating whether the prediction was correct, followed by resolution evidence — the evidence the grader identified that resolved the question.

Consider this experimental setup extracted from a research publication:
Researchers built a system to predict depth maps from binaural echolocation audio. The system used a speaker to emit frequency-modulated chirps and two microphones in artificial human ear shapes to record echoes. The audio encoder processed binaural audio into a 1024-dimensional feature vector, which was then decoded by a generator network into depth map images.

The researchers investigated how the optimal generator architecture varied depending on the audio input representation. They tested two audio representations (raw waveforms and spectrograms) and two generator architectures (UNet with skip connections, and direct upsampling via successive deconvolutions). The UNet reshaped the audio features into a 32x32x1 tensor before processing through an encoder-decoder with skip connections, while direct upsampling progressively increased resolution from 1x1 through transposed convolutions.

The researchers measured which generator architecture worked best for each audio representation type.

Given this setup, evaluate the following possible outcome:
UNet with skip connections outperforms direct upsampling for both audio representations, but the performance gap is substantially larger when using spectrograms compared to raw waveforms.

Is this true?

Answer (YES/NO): NO